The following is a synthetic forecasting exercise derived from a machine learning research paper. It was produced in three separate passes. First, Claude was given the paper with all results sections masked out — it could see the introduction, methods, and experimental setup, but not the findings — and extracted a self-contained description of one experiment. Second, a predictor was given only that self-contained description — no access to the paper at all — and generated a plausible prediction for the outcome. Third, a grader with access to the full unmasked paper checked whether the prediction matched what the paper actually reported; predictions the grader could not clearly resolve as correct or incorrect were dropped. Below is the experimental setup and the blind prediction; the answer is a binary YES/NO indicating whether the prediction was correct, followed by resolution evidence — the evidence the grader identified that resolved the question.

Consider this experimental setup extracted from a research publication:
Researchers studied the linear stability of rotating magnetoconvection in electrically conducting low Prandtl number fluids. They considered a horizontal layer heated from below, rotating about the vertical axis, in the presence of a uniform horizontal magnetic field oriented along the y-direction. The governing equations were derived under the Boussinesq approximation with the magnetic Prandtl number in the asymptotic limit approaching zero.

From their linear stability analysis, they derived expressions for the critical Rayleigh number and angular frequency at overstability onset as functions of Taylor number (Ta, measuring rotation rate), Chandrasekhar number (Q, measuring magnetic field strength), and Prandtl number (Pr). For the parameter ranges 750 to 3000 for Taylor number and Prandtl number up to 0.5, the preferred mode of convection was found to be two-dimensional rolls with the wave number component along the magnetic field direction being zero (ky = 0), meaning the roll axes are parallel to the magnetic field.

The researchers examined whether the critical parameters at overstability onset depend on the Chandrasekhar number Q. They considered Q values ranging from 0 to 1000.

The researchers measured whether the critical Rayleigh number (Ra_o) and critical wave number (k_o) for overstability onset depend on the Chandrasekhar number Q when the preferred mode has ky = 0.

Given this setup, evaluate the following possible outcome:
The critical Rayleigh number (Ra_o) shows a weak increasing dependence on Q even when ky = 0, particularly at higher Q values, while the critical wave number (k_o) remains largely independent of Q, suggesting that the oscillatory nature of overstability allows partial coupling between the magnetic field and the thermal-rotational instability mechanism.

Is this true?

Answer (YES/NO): NO